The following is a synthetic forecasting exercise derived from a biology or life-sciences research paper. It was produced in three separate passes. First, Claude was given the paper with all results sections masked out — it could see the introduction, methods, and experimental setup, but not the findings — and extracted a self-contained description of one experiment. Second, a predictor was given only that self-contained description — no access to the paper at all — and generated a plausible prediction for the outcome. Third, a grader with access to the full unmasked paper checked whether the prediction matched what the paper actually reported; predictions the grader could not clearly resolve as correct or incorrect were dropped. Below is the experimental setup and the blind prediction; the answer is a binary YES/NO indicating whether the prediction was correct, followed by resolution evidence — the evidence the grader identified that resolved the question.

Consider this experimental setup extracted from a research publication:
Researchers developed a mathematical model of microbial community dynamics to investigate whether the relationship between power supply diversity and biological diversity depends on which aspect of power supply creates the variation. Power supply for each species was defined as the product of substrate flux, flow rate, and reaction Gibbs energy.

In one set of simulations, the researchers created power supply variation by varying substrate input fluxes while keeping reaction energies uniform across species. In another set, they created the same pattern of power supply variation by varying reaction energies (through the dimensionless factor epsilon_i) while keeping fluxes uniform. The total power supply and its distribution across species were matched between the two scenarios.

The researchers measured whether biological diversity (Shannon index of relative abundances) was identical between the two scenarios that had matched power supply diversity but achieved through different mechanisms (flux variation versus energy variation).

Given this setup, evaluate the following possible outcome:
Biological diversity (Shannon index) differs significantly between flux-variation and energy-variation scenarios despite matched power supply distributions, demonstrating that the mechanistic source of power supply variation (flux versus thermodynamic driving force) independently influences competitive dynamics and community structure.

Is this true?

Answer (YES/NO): YES